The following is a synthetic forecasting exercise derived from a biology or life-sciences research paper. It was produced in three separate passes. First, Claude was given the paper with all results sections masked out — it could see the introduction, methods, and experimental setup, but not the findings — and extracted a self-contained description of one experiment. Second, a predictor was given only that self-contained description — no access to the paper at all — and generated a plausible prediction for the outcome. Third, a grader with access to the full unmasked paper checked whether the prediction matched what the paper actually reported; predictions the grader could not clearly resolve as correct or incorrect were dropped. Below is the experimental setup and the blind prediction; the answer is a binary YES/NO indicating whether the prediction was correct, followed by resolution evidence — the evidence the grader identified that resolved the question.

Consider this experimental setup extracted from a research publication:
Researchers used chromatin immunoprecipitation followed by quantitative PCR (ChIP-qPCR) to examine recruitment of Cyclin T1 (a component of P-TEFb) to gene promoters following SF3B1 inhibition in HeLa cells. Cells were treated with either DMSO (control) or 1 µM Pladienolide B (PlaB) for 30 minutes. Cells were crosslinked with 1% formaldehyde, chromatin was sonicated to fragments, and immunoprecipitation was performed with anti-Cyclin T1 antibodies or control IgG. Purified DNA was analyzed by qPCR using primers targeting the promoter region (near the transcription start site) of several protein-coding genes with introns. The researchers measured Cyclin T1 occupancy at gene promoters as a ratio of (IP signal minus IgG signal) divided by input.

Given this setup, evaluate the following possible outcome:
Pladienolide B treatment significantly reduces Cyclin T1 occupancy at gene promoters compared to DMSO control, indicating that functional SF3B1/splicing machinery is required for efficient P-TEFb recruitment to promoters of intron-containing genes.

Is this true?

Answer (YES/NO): YES